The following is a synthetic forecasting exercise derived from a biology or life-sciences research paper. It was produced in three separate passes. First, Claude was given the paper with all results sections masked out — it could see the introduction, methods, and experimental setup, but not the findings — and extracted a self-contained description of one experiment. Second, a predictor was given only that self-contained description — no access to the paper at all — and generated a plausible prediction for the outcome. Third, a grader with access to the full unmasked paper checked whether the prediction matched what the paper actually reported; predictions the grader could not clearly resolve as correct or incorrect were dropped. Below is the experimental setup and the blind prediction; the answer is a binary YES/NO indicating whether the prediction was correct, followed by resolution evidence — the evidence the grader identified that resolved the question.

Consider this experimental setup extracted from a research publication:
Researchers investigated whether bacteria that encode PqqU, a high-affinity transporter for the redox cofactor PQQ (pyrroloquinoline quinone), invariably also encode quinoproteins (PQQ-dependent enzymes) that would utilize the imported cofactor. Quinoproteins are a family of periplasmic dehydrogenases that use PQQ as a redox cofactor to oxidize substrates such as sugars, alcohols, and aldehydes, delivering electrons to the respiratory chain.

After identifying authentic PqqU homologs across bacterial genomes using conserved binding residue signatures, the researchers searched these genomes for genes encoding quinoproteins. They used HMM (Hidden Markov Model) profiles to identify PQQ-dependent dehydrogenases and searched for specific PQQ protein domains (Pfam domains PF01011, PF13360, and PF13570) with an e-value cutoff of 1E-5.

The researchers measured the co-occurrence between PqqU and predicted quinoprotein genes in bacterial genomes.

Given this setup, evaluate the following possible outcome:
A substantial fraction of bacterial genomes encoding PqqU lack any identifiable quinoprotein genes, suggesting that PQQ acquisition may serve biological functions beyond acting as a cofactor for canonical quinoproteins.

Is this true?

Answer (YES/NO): YES